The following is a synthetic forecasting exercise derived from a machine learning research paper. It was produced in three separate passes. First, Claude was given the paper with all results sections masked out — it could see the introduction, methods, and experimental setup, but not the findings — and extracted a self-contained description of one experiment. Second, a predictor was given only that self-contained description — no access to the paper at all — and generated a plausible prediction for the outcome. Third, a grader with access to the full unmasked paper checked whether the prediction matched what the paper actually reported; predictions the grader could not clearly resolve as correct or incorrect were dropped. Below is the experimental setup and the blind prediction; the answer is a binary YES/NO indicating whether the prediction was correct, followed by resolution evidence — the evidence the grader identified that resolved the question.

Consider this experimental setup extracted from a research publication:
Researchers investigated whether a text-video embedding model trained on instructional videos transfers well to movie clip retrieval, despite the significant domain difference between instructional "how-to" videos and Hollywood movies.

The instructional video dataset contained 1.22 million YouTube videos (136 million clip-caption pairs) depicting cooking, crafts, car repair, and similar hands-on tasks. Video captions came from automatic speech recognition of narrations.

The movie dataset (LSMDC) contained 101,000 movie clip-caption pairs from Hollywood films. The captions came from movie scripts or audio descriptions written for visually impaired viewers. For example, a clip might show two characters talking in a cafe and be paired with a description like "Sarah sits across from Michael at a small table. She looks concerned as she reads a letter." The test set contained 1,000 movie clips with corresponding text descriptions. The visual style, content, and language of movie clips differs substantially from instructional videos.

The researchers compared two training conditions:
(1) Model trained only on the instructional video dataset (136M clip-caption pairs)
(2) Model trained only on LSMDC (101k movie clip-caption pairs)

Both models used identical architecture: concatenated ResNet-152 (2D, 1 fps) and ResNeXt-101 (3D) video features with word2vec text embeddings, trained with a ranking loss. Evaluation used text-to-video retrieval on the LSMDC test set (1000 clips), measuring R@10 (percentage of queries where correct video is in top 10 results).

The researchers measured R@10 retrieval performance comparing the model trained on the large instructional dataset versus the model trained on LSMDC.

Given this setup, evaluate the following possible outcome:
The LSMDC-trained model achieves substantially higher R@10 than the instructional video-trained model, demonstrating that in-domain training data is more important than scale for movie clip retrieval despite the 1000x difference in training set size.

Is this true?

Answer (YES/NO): YES